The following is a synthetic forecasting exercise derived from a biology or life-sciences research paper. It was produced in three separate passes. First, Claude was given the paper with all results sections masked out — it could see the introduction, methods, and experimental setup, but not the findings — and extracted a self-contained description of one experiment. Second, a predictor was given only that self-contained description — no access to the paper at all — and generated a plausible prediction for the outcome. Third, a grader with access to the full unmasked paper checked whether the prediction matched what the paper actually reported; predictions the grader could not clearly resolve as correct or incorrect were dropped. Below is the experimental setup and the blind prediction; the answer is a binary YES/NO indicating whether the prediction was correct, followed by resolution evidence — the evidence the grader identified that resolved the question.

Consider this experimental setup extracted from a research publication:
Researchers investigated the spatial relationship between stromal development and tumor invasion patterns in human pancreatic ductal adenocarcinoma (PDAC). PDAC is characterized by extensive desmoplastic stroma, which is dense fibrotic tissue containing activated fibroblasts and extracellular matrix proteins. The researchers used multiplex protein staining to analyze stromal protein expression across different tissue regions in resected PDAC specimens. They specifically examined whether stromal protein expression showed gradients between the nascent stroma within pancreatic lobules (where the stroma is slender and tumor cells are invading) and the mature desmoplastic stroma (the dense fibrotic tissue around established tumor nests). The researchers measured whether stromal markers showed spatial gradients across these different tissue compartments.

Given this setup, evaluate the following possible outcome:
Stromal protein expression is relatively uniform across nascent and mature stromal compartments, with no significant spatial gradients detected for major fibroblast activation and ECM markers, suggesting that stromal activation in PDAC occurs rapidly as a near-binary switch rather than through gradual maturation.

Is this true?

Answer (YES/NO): NO